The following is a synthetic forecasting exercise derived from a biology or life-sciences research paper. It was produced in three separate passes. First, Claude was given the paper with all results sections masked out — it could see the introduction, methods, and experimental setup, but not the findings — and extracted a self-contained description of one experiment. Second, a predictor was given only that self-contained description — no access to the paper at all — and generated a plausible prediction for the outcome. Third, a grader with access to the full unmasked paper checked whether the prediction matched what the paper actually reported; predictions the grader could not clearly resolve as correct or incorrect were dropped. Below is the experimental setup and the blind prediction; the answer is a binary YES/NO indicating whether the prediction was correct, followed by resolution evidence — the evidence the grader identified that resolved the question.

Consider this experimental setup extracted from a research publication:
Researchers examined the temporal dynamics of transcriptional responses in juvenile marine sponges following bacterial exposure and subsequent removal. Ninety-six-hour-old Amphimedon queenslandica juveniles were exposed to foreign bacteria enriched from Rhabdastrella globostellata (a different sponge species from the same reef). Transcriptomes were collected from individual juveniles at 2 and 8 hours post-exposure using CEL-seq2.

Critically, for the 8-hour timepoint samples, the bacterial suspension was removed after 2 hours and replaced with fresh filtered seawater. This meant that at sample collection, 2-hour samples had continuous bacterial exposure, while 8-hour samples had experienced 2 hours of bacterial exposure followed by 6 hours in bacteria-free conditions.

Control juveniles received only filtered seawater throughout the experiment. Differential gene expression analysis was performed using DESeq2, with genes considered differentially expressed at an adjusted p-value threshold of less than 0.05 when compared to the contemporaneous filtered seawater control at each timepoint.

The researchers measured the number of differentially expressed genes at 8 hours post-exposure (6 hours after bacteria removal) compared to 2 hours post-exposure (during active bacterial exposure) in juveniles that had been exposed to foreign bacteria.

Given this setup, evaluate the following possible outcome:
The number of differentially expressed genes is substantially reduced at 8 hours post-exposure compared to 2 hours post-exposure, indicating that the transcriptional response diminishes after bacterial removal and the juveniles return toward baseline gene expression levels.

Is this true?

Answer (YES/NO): NO